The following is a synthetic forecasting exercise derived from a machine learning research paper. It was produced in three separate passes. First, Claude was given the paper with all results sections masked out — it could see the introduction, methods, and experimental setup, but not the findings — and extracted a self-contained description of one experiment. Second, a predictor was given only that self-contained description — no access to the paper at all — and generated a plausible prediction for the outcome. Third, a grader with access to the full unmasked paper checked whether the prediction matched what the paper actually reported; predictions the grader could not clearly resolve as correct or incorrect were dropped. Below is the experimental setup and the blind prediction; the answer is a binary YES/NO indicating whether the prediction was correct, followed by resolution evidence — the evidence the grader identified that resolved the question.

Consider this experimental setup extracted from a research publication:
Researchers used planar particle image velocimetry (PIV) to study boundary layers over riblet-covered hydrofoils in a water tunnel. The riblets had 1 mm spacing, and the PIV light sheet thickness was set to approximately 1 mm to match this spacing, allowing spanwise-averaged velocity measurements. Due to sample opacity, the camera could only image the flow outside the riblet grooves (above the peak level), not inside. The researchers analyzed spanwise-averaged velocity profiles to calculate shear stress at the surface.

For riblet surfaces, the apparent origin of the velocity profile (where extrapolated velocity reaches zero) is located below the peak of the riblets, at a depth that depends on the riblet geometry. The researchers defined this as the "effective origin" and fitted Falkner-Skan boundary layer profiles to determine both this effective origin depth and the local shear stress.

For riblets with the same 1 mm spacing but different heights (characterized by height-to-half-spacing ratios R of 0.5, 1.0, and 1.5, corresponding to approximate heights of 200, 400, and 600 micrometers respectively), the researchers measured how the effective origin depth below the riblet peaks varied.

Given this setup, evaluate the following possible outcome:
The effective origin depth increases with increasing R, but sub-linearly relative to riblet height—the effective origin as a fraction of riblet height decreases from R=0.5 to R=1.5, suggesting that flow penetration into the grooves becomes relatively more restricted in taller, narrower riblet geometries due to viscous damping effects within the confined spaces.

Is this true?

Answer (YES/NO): YES